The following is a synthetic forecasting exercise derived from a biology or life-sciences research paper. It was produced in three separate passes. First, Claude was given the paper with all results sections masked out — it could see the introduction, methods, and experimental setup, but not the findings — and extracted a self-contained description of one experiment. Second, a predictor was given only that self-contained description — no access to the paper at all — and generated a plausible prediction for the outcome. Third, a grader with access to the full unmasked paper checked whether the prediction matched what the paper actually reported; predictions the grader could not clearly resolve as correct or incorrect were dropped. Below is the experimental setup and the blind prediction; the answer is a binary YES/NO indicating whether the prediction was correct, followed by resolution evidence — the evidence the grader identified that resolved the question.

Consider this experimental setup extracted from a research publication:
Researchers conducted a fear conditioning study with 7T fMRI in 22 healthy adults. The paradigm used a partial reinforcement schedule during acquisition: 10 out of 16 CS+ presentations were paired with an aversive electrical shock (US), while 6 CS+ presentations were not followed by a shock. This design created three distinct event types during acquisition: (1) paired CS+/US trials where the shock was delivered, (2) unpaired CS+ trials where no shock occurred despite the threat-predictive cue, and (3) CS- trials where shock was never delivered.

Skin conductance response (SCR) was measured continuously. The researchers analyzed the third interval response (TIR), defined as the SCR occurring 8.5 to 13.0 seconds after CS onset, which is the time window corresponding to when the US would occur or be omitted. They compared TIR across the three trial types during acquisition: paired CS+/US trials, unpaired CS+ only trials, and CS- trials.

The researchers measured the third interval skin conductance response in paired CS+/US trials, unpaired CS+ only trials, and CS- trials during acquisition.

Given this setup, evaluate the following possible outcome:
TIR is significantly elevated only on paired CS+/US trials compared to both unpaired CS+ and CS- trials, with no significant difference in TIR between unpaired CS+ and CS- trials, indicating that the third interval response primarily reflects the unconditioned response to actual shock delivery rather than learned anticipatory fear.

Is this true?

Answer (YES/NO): NO